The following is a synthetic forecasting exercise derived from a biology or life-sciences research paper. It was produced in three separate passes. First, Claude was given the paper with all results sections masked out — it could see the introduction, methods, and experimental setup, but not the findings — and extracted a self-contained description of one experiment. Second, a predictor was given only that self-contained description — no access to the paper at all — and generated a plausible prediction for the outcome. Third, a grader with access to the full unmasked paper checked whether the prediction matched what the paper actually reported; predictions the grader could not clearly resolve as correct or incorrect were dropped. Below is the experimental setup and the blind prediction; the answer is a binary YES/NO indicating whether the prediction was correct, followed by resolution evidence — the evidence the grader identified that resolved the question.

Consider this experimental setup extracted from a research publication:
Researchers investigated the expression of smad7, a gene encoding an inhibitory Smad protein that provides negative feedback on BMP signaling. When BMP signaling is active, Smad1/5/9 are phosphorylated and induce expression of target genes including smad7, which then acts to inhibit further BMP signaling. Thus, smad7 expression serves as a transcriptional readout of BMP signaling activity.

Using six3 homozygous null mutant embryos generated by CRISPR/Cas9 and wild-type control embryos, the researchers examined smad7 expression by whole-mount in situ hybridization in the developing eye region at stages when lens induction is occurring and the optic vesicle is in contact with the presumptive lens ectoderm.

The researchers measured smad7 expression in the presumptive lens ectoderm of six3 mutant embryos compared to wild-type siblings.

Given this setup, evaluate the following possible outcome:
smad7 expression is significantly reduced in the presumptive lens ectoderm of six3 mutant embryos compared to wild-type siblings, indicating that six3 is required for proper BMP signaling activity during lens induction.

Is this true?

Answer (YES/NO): YES